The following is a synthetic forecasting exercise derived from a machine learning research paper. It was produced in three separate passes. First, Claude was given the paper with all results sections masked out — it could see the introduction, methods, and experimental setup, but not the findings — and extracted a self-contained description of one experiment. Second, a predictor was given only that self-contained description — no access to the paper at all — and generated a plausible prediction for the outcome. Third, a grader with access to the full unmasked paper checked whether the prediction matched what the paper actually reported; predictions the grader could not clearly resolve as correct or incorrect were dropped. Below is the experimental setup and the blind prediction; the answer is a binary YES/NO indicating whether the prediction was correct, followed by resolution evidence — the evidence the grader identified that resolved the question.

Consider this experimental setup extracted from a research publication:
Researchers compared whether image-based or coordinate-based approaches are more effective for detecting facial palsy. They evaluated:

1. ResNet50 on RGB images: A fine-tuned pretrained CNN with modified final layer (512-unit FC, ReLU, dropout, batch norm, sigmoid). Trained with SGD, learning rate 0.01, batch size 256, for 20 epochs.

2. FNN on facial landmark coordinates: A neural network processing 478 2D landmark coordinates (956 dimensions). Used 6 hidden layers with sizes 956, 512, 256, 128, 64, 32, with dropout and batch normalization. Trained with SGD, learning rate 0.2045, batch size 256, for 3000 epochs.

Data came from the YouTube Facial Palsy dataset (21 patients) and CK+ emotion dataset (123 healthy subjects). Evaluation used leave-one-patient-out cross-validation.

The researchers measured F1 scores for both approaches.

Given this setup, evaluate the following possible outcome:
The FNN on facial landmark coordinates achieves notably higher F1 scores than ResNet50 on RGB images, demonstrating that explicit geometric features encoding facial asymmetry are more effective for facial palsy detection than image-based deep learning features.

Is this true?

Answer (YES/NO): NO